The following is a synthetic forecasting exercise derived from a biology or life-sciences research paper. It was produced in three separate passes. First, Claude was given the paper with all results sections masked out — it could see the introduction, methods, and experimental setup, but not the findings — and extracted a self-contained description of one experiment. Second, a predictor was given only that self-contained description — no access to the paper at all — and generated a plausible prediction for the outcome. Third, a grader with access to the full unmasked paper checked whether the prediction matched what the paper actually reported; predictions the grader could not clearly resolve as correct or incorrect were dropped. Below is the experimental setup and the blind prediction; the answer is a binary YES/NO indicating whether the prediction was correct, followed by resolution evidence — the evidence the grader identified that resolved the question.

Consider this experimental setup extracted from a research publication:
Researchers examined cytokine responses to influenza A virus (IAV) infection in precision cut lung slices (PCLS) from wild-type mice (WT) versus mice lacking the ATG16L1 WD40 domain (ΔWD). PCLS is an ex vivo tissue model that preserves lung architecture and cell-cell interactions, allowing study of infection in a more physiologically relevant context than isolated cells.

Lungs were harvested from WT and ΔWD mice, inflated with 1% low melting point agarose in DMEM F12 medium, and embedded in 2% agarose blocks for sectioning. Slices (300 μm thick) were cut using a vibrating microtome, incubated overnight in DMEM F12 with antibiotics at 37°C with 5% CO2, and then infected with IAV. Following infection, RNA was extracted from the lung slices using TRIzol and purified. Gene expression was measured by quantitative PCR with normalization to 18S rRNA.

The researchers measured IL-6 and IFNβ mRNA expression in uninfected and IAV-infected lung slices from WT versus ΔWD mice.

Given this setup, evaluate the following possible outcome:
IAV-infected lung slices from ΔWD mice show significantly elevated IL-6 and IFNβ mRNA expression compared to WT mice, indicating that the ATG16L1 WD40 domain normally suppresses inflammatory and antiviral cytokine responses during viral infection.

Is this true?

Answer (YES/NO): YES